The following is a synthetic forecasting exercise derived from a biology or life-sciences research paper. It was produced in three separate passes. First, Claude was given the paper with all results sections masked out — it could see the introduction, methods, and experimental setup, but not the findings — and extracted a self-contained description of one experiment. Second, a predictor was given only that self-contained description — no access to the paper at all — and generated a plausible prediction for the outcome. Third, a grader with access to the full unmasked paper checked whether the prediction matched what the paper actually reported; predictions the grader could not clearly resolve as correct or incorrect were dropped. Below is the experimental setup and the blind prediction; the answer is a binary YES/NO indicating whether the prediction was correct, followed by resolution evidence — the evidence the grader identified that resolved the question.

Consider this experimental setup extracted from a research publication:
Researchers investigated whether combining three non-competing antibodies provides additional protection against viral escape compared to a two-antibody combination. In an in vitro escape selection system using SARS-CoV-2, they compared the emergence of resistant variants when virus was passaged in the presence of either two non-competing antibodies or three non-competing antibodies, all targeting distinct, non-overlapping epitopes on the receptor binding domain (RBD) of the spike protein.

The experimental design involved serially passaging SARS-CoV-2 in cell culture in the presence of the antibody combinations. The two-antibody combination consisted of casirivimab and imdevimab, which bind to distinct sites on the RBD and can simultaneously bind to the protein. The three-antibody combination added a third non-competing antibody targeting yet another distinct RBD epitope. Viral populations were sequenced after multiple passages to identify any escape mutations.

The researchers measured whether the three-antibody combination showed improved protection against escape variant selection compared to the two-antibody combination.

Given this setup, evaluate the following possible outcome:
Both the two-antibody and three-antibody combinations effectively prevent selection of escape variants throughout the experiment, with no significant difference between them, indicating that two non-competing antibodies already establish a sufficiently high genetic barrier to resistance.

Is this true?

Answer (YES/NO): NO